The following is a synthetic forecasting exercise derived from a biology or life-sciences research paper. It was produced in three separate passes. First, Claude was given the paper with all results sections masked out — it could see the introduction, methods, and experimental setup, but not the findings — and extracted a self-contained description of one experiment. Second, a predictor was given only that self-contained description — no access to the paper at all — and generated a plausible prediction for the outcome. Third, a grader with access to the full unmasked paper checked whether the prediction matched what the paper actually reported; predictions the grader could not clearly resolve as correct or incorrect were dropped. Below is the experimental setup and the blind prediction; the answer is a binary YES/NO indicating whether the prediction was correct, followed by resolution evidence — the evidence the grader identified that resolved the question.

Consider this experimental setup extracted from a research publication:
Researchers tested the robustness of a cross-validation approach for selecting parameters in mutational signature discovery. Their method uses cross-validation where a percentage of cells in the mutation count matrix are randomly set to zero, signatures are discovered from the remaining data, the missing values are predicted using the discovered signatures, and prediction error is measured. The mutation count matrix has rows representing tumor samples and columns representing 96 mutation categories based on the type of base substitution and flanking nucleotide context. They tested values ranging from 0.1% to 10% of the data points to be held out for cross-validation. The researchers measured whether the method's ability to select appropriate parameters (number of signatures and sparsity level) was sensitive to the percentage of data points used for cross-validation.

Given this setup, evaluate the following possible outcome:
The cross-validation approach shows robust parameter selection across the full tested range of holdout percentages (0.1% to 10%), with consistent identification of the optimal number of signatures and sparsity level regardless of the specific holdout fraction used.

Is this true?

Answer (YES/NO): YES